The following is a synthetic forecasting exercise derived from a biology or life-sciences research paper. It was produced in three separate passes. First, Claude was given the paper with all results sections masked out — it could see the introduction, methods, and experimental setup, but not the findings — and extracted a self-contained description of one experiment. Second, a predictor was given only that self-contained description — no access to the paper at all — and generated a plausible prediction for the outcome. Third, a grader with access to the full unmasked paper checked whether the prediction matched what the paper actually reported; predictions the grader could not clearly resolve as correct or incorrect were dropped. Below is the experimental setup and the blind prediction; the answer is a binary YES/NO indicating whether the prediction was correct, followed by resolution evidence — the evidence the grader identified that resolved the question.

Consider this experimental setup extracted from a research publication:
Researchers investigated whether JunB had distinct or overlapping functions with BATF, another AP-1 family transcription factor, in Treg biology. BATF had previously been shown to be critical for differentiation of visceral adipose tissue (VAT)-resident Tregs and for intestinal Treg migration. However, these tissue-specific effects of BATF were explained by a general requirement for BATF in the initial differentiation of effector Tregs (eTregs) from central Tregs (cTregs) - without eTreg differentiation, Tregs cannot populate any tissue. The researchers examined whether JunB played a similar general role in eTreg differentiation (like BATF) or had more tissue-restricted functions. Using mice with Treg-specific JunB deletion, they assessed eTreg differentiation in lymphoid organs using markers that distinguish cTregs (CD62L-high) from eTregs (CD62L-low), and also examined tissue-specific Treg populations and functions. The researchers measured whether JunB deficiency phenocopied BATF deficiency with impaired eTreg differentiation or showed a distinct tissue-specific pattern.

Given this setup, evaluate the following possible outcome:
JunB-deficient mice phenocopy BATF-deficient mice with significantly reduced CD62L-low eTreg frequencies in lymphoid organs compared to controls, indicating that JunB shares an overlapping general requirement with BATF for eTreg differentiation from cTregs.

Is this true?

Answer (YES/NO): NO